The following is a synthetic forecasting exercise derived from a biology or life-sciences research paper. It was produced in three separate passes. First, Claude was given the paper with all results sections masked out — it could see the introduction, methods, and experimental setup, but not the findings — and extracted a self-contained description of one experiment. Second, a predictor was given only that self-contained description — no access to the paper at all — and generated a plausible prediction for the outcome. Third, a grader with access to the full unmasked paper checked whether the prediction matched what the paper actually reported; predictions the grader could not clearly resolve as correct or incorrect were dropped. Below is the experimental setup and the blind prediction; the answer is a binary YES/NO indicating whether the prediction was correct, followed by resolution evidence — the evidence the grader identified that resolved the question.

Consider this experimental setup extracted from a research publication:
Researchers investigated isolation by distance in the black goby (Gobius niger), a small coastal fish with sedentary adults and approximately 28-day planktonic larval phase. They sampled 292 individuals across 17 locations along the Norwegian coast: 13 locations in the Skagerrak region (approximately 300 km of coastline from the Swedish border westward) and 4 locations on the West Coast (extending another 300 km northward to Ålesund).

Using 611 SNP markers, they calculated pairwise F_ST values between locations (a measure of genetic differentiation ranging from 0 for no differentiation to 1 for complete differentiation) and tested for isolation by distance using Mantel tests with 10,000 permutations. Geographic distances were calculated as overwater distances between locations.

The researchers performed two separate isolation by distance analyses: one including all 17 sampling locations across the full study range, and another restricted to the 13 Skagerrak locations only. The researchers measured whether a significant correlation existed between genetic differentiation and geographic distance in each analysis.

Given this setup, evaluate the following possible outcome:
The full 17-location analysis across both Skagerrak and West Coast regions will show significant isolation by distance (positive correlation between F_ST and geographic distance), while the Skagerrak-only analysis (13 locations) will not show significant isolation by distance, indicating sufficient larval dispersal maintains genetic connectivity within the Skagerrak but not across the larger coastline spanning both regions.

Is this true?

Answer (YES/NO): YES